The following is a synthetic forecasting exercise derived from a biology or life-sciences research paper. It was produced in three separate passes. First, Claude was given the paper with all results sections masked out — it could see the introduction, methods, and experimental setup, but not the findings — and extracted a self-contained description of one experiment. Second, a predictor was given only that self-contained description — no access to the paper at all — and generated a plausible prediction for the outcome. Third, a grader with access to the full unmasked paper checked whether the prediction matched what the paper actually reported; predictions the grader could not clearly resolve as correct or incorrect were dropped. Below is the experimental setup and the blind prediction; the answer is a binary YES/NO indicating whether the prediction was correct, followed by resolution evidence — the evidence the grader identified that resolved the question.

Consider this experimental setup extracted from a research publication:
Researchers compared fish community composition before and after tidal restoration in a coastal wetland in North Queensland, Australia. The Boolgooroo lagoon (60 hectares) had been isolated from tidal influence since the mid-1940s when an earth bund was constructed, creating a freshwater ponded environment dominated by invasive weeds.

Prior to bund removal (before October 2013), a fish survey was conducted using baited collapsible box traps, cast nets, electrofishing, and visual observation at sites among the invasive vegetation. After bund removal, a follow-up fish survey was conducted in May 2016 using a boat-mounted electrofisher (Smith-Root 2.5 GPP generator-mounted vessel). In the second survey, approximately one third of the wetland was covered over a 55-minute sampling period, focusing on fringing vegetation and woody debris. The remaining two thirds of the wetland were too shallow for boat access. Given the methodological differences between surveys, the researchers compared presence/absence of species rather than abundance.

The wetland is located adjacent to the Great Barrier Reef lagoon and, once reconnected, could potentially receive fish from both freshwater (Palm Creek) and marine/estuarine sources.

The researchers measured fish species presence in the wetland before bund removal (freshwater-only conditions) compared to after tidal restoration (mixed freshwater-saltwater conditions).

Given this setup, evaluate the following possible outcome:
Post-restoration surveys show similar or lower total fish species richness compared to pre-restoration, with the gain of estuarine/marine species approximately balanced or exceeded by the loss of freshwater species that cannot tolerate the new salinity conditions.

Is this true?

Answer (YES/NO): NO